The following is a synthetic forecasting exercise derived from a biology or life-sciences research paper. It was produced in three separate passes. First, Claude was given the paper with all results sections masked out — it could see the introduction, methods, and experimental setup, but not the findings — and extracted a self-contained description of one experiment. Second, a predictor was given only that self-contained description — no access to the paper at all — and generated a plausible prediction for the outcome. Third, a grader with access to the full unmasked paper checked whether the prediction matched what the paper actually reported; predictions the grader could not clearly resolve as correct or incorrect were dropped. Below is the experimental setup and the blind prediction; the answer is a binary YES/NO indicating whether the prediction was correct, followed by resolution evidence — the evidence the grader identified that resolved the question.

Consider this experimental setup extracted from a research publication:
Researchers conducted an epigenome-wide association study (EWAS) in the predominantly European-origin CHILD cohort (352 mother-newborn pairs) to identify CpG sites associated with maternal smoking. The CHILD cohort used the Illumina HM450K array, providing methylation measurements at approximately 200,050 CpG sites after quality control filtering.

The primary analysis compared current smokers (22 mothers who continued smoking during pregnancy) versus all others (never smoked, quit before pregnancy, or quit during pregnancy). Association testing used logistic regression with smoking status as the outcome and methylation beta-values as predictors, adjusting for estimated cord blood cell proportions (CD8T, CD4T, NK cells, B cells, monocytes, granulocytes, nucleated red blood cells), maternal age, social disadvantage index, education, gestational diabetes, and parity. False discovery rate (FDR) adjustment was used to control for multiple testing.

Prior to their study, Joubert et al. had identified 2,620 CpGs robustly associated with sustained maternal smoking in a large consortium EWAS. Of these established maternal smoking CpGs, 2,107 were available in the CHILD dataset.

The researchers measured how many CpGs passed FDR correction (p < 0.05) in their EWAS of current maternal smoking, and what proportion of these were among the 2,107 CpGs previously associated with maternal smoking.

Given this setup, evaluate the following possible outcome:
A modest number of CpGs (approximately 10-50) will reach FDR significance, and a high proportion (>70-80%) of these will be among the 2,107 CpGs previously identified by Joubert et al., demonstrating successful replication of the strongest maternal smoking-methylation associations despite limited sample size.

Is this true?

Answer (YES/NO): NO